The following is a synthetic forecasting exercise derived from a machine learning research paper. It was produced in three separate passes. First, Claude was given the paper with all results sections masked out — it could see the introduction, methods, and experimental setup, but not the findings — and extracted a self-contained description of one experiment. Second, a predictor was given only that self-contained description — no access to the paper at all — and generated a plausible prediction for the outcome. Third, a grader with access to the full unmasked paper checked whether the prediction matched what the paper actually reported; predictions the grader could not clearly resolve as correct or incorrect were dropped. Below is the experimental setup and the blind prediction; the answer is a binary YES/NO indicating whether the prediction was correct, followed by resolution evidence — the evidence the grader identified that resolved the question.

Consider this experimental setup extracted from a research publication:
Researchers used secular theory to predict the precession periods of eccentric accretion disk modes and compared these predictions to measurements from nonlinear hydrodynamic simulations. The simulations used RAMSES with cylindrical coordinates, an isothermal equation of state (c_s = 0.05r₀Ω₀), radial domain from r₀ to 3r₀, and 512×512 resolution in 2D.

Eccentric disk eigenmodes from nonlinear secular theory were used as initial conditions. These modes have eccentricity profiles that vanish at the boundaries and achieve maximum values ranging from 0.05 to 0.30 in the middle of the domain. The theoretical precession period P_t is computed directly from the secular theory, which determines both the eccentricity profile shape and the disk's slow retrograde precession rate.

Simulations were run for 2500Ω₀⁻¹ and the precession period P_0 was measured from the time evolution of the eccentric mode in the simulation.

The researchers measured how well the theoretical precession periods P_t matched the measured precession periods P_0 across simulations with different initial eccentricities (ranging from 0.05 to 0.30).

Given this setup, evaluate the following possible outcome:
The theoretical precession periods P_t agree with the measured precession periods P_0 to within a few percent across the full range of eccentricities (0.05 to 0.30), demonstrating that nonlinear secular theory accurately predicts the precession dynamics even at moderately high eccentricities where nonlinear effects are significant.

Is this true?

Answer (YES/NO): YES